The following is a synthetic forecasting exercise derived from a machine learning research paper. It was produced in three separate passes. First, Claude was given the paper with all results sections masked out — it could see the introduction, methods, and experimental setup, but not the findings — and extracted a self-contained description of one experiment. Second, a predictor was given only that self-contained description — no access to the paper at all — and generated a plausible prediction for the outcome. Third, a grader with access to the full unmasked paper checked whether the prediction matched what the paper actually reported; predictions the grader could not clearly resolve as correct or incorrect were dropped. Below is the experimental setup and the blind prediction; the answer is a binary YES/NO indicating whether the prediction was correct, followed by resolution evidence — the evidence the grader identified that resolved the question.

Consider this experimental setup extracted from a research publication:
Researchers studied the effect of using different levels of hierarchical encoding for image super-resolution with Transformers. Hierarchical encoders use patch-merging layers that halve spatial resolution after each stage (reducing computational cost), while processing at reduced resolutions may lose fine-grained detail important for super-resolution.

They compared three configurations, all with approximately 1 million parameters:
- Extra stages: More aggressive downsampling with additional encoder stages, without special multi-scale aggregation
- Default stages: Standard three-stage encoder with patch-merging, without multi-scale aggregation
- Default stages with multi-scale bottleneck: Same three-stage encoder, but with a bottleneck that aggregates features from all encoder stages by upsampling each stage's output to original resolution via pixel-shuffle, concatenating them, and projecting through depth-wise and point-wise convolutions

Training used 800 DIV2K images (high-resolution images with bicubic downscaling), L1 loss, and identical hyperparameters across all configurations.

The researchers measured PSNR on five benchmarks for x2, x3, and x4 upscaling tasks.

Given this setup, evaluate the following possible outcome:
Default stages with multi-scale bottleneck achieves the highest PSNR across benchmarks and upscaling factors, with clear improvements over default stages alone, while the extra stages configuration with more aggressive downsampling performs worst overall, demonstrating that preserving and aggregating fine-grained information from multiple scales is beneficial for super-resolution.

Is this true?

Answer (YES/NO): NO